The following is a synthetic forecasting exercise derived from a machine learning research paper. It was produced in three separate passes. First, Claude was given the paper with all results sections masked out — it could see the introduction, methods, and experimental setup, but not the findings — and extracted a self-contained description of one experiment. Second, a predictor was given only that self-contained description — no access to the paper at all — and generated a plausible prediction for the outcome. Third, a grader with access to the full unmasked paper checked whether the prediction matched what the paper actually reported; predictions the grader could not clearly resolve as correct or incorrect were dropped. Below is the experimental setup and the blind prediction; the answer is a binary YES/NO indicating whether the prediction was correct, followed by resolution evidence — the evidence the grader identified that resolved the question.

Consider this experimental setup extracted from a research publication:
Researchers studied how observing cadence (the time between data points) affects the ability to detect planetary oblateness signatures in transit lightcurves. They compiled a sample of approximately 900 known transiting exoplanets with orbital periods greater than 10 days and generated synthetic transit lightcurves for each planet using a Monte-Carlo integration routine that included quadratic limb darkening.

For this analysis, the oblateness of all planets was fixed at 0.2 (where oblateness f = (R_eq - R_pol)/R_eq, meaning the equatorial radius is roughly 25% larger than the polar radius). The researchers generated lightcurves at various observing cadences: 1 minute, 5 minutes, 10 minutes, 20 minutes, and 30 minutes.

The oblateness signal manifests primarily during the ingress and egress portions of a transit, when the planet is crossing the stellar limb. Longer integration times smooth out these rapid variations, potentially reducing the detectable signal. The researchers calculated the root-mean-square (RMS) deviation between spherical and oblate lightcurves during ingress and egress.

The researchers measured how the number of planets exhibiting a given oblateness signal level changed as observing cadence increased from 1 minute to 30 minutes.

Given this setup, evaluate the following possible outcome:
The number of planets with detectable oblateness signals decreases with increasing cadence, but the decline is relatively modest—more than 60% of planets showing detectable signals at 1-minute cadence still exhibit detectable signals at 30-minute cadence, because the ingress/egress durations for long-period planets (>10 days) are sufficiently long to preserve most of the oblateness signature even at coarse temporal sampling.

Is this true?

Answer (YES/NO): NO